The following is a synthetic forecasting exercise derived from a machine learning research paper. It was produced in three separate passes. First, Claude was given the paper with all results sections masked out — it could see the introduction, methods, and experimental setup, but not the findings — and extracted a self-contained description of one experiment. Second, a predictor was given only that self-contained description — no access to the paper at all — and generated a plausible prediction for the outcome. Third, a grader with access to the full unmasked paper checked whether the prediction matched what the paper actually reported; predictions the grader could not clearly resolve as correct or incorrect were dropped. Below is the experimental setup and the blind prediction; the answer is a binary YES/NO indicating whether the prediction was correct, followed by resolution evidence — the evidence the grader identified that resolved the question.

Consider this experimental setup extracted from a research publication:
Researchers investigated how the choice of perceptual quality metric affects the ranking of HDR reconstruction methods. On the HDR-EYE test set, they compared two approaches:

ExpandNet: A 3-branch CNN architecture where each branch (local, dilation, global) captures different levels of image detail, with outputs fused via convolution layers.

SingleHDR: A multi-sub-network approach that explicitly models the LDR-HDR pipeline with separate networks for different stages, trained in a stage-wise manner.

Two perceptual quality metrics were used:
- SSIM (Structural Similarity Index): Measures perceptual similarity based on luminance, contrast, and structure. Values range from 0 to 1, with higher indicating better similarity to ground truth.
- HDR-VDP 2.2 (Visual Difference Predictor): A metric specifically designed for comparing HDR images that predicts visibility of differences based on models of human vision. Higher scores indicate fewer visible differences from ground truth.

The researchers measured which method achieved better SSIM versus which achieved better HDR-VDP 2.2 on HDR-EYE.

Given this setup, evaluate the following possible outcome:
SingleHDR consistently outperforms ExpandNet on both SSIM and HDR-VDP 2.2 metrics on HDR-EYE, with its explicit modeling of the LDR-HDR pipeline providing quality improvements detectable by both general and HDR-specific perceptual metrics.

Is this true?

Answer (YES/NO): NO